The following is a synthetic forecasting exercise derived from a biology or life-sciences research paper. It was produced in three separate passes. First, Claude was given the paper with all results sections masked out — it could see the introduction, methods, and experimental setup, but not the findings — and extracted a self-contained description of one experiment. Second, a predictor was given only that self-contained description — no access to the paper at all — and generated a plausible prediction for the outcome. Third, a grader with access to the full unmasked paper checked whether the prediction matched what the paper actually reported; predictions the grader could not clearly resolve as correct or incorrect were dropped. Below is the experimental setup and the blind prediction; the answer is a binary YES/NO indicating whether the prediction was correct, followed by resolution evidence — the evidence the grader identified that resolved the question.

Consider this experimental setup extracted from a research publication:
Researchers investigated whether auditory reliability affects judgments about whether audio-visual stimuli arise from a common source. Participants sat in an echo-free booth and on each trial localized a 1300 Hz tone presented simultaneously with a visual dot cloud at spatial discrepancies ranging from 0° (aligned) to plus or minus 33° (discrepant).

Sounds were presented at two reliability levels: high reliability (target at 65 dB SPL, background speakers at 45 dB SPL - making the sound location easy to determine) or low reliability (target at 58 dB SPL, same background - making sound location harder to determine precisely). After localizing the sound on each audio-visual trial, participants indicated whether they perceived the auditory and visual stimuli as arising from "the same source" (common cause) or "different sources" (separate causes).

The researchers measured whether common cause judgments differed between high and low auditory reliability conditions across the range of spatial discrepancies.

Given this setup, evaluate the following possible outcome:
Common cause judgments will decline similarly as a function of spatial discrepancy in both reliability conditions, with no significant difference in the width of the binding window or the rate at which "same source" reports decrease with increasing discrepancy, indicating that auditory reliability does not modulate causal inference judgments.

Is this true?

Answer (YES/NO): YES